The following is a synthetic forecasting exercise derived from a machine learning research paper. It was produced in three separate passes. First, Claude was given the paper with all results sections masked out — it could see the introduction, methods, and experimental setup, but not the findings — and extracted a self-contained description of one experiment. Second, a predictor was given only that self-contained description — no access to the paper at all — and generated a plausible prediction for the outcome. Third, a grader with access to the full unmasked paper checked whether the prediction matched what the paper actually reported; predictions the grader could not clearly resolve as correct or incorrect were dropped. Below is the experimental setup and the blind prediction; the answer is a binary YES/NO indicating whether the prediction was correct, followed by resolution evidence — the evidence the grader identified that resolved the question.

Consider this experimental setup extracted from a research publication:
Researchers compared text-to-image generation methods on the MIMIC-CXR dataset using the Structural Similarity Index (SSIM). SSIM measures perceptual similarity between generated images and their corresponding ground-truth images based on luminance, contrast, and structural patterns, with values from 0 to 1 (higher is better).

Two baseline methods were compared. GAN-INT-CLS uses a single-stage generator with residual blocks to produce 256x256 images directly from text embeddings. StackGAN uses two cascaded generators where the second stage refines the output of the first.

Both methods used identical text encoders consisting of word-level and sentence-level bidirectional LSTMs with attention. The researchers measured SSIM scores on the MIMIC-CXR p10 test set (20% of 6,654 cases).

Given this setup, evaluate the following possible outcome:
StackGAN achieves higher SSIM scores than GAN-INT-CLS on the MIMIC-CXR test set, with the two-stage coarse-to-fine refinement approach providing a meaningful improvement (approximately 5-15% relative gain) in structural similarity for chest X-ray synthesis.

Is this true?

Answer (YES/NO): NO